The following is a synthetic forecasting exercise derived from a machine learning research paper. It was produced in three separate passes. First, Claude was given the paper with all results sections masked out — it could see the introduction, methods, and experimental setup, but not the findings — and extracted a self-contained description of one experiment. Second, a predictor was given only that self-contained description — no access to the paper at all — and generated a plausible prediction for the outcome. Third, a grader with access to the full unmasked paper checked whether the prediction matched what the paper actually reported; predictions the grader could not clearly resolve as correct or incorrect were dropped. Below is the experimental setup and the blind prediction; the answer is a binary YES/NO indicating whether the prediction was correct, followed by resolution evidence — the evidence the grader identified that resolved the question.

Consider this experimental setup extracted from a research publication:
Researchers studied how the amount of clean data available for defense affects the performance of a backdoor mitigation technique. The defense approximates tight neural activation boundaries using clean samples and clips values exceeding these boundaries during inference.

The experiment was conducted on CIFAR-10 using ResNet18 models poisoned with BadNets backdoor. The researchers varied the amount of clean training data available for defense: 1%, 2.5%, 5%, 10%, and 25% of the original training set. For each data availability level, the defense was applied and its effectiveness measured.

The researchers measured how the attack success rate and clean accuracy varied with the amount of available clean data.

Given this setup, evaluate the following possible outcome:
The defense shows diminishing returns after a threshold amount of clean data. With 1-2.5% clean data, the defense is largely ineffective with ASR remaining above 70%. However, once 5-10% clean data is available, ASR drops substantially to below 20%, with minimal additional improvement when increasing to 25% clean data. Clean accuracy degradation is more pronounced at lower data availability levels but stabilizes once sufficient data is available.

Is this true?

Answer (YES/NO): NO